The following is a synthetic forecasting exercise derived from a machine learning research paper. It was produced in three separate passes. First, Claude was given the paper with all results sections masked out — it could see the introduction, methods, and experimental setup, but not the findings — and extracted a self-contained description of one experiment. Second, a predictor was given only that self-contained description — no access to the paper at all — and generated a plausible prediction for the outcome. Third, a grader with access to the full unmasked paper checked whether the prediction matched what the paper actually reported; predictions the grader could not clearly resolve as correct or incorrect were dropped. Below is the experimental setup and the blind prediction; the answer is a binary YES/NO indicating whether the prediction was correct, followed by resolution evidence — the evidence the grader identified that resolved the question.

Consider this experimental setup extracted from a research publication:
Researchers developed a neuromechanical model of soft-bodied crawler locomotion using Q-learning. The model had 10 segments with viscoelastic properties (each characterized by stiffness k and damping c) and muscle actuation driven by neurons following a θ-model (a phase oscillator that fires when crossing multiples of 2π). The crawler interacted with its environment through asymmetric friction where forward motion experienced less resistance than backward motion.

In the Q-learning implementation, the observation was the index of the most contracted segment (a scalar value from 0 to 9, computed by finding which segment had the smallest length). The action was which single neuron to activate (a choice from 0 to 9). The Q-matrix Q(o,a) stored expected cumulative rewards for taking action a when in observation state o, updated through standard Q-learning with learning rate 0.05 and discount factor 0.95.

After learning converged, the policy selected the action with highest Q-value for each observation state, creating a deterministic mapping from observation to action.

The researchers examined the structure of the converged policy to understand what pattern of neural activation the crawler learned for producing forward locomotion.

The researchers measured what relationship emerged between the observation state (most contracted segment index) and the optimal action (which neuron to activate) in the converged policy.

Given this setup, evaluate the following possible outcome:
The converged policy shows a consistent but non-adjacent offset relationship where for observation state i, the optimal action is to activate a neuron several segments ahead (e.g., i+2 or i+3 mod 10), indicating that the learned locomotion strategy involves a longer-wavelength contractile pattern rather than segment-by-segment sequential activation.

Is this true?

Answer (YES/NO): NO